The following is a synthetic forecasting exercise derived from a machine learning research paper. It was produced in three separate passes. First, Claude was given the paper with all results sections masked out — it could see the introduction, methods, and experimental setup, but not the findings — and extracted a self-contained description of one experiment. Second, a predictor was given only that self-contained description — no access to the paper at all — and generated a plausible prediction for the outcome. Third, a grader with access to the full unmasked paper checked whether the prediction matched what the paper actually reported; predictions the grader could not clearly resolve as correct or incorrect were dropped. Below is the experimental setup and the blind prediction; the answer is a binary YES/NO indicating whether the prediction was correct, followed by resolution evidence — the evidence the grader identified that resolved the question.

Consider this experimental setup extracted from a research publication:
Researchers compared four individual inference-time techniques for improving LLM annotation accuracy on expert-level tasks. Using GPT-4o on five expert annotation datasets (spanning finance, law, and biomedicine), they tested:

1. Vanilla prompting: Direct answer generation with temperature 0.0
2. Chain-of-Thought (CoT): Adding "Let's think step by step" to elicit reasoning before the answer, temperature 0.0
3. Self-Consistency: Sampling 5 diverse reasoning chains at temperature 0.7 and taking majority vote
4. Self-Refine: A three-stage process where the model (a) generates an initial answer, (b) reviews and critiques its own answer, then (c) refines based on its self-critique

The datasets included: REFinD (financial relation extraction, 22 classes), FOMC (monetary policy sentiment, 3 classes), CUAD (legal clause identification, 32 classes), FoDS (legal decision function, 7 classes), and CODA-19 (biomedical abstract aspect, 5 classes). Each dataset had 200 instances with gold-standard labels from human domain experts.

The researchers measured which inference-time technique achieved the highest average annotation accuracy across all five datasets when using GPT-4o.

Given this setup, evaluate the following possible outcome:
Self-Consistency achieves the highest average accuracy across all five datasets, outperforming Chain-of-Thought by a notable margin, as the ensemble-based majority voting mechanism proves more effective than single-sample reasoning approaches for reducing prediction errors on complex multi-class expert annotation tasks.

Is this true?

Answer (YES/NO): NO